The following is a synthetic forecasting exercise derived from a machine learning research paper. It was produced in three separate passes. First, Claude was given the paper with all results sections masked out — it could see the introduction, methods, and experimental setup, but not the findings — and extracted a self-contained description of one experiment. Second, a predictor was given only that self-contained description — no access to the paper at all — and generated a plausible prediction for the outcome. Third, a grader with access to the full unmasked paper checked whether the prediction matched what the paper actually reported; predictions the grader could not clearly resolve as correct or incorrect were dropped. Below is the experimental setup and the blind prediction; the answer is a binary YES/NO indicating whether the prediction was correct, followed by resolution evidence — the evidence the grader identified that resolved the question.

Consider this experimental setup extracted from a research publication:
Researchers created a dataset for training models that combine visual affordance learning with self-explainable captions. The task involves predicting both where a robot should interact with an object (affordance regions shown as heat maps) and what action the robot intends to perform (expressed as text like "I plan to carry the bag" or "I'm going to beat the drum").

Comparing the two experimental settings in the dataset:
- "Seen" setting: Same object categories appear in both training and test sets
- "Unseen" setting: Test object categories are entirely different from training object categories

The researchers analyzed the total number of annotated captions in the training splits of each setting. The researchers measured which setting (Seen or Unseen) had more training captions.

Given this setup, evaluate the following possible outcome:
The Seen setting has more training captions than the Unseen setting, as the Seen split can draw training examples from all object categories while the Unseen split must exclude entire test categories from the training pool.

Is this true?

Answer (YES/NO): NO